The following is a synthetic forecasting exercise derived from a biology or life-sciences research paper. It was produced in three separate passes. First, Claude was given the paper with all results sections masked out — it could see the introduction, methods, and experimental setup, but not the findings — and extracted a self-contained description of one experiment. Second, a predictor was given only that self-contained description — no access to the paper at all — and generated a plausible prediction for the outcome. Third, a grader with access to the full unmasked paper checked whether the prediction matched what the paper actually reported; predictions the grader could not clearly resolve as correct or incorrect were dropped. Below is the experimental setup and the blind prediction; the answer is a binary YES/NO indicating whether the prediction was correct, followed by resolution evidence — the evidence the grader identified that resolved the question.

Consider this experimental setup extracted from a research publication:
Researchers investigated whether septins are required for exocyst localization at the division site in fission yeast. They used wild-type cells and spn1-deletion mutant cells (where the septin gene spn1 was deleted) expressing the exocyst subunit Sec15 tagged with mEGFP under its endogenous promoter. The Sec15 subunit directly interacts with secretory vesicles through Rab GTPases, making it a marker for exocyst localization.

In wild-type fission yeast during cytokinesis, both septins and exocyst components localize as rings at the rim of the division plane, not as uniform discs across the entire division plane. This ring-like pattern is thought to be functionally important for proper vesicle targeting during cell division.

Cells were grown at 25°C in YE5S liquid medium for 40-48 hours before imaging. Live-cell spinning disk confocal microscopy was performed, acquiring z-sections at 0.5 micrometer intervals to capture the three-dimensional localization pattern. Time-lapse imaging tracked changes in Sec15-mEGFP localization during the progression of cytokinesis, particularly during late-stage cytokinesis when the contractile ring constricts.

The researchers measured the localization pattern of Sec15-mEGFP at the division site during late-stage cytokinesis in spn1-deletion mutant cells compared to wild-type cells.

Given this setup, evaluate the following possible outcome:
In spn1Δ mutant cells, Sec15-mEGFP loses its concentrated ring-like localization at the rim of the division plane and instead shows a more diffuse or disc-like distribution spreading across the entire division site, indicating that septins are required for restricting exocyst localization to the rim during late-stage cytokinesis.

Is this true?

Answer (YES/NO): YES